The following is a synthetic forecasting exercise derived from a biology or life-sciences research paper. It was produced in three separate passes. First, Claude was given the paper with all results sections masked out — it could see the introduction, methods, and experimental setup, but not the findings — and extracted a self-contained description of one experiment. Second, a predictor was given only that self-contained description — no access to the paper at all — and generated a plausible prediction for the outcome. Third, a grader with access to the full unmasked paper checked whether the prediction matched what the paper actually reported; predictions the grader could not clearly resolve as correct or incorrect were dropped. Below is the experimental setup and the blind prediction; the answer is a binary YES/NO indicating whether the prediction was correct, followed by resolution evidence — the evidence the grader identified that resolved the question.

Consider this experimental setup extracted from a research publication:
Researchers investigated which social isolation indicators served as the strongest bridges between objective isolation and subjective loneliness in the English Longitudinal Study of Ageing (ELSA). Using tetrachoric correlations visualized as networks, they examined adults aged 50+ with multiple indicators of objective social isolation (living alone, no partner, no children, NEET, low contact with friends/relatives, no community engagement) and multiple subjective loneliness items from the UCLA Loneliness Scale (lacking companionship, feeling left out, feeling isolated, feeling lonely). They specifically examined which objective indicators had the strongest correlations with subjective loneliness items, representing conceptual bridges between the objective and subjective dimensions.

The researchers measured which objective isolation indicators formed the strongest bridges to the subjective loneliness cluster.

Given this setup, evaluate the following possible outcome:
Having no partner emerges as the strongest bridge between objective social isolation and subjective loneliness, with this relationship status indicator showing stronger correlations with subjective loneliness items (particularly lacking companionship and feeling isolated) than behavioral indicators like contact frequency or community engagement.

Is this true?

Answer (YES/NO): NO